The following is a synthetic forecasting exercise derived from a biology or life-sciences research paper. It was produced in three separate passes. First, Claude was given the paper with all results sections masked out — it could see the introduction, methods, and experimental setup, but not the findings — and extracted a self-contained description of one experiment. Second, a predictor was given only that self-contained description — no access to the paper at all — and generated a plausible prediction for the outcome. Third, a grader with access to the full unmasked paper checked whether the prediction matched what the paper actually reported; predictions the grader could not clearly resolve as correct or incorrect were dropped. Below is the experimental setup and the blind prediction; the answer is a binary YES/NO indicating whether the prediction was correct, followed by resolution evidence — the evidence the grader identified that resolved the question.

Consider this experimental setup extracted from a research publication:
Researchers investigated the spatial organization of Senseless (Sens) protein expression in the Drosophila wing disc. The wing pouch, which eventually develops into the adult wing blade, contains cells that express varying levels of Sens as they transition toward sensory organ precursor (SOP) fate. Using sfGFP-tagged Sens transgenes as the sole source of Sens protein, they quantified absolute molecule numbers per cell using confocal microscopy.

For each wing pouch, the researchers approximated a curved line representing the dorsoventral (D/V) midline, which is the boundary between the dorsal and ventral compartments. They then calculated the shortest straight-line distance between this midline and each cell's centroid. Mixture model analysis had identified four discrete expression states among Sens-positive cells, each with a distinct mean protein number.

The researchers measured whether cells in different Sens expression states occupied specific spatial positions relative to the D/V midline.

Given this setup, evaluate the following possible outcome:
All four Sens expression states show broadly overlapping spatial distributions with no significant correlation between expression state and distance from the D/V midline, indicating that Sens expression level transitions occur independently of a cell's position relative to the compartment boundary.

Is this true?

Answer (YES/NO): NO